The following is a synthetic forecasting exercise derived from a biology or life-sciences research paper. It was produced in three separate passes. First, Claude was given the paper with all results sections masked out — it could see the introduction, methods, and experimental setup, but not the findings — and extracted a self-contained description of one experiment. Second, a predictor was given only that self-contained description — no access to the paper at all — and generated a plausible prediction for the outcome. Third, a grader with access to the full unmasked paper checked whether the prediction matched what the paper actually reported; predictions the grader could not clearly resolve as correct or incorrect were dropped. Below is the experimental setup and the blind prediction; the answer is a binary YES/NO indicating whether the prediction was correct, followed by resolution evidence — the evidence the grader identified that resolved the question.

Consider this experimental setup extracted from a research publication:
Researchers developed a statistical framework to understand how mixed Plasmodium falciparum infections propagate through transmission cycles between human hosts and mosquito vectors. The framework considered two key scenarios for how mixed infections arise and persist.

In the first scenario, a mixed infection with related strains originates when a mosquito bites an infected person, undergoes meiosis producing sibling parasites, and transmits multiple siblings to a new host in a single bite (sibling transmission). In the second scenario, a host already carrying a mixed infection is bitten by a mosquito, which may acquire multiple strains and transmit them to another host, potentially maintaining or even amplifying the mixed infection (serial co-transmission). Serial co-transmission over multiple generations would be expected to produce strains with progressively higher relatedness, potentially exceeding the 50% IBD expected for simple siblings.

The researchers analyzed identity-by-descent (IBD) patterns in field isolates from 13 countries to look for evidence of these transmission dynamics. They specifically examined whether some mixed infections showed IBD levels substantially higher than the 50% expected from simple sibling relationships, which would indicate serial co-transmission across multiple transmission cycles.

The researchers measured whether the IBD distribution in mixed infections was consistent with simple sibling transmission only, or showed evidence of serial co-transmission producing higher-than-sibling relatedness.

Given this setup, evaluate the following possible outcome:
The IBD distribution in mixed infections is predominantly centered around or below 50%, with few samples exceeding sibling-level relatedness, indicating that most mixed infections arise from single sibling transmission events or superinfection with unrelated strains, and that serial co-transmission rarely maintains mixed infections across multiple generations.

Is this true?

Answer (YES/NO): NO